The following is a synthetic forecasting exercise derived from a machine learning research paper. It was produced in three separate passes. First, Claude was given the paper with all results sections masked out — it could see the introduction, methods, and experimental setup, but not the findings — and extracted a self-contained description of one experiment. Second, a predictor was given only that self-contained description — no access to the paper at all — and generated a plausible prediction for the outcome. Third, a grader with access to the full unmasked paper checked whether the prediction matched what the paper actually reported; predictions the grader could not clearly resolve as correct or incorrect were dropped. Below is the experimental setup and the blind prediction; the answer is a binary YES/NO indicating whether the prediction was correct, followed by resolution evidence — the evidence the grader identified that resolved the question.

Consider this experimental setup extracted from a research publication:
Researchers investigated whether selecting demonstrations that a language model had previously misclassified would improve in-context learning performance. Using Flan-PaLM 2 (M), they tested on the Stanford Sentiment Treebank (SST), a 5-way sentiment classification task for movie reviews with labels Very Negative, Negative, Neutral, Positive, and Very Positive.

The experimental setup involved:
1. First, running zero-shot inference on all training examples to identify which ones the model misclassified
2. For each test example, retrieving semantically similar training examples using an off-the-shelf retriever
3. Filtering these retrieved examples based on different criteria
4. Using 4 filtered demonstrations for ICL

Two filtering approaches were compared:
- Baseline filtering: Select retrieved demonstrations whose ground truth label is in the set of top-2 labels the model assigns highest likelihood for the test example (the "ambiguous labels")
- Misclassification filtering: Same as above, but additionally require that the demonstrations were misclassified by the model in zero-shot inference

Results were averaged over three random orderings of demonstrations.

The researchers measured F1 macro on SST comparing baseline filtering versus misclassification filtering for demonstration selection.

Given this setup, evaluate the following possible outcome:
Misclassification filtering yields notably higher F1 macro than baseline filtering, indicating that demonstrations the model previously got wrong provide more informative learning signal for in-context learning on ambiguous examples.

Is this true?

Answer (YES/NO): NO